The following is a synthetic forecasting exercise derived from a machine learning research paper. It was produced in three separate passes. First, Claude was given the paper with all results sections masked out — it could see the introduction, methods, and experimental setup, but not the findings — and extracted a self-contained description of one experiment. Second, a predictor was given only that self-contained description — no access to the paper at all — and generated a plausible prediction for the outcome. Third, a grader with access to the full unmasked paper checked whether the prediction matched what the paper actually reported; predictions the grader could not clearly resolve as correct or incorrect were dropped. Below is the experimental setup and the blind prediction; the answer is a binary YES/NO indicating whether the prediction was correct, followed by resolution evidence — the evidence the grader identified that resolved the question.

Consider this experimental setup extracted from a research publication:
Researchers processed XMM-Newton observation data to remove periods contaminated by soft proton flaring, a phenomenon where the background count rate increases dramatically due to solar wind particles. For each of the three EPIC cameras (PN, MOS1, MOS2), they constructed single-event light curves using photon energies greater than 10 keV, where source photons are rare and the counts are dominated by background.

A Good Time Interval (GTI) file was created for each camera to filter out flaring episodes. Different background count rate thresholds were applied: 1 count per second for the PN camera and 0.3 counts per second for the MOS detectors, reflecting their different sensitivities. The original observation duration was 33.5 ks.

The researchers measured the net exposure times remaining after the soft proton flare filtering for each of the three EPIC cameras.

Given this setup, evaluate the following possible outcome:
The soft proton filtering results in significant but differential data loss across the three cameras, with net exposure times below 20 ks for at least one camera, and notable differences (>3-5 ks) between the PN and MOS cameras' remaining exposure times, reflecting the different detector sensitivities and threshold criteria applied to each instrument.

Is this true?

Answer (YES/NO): NO